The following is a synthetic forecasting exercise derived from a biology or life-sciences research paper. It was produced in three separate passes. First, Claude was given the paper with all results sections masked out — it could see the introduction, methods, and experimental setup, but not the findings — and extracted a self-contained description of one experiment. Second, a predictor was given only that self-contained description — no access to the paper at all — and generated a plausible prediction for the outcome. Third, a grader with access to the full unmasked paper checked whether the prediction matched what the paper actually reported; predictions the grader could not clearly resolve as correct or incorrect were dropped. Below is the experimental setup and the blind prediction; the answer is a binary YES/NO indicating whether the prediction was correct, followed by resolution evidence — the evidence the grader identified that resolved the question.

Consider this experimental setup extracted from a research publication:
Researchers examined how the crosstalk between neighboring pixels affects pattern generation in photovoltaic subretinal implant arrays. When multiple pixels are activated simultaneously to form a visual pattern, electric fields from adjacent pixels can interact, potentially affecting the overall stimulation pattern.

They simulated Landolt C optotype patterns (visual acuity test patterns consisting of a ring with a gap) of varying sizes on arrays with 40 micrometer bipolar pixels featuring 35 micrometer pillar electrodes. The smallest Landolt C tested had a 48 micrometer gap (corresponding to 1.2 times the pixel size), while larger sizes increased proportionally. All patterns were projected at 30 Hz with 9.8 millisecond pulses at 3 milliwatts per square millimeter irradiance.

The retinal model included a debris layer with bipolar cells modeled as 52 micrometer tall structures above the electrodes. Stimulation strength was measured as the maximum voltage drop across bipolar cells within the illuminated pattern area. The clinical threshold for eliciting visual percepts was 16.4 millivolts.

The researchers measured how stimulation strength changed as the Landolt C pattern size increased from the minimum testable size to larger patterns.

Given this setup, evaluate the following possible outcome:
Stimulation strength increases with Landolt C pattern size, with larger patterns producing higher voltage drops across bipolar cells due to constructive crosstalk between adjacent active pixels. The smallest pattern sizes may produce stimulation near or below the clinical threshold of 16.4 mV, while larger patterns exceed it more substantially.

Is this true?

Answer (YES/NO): YES